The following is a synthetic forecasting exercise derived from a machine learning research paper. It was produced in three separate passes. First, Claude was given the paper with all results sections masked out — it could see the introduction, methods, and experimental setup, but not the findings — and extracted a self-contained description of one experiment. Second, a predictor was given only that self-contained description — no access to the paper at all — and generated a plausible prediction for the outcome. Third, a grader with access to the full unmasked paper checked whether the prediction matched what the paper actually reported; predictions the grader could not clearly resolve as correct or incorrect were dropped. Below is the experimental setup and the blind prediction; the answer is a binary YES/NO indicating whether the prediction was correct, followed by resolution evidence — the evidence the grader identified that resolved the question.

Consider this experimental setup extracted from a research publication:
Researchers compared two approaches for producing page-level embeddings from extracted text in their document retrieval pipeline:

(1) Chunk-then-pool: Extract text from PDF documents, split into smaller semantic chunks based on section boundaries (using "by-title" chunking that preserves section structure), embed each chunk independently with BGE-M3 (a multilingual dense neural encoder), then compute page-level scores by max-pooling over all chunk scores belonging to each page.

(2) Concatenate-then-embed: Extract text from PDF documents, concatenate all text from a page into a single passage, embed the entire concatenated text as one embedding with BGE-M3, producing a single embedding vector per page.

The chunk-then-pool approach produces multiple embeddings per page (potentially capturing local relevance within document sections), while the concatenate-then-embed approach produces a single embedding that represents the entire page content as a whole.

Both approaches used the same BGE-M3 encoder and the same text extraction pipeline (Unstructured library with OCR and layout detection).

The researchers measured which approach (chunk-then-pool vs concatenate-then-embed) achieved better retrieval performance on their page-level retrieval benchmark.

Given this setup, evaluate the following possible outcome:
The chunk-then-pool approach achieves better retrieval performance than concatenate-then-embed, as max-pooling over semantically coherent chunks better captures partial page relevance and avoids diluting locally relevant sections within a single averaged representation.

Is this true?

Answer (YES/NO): YES